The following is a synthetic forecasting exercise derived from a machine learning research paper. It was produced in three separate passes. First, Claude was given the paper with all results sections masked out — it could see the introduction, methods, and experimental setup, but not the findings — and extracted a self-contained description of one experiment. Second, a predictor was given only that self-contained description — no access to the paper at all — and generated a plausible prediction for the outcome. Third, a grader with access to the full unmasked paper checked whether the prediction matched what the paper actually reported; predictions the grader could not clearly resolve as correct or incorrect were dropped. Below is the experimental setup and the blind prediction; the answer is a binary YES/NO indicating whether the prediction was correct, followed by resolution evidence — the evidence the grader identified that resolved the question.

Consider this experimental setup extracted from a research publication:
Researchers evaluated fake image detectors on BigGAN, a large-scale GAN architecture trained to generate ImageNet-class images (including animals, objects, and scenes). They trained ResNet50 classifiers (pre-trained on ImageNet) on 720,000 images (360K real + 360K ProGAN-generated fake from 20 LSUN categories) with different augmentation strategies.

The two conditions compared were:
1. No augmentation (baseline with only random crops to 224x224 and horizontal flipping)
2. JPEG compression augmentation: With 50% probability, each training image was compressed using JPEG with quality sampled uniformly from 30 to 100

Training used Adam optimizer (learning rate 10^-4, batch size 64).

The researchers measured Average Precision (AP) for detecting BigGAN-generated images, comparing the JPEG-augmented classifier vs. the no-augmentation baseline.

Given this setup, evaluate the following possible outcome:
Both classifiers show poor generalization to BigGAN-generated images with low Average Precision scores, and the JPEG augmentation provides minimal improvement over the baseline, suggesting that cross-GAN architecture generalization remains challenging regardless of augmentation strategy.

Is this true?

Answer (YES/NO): NO